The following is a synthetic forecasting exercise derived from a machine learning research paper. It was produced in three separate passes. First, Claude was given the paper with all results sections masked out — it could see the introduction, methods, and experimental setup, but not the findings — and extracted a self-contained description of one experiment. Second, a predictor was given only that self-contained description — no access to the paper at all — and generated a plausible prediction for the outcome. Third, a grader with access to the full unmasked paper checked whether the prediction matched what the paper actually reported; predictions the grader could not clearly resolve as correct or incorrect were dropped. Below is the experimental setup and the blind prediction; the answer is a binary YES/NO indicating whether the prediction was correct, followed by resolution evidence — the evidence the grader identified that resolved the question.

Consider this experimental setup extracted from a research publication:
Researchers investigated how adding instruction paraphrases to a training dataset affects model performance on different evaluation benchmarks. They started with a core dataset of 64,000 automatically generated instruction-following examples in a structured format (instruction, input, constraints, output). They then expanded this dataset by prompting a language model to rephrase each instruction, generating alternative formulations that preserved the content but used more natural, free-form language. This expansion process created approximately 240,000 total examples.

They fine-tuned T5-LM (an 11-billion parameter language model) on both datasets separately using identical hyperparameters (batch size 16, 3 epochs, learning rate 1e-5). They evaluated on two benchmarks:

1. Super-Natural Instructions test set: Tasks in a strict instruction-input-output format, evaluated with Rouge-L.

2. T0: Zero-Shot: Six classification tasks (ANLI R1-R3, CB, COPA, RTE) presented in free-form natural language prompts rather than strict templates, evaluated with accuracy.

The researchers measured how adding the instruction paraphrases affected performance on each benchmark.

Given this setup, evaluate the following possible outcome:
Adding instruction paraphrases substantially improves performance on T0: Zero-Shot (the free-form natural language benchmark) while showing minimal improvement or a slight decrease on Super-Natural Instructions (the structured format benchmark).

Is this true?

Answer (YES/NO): YES